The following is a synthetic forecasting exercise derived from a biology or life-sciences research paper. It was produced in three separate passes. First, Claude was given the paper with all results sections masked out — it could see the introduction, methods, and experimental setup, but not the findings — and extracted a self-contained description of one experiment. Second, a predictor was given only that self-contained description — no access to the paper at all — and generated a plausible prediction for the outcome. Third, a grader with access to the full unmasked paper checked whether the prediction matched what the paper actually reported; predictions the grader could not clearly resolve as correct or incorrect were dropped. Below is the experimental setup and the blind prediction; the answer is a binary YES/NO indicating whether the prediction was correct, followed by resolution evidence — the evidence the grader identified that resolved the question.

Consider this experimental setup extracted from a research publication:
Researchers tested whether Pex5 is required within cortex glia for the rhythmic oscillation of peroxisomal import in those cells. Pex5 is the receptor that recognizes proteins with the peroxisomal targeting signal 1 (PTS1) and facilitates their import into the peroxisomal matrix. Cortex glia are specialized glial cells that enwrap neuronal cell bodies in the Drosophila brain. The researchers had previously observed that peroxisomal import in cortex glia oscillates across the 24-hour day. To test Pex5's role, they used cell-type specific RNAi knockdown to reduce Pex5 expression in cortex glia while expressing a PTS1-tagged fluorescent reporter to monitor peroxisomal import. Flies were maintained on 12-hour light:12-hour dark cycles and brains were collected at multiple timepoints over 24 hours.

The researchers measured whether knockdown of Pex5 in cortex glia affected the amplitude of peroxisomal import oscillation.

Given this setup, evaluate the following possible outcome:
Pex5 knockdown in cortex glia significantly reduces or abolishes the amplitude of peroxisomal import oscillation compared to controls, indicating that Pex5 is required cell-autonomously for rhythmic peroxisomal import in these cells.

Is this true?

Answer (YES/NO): YES